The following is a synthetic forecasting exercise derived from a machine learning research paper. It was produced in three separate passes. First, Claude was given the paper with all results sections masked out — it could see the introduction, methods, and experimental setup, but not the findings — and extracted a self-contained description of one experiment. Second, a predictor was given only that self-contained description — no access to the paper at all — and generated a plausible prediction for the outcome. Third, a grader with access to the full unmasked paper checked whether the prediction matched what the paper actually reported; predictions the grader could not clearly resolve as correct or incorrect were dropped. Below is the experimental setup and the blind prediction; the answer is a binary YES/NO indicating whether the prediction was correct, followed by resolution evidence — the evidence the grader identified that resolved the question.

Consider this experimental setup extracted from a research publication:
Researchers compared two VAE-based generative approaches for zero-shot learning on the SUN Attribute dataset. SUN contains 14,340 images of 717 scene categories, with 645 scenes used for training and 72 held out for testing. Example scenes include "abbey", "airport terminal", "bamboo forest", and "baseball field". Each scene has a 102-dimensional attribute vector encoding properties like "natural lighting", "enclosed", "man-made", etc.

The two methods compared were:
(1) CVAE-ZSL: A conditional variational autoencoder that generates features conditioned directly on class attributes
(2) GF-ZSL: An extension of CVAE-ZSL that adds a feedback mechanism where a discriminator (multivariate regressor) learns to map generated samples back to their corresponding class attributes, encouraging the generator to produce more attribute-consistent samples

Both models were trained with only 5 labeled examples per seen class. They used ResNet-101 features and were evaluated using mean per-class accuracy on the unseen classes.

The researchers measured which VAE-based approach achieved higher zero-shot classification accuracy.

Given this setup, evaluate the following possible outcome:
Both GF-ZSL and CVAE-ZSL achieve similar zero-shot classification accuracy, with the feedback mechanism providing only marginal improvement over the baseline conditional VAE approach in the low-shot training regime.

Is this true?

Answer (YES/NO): NO